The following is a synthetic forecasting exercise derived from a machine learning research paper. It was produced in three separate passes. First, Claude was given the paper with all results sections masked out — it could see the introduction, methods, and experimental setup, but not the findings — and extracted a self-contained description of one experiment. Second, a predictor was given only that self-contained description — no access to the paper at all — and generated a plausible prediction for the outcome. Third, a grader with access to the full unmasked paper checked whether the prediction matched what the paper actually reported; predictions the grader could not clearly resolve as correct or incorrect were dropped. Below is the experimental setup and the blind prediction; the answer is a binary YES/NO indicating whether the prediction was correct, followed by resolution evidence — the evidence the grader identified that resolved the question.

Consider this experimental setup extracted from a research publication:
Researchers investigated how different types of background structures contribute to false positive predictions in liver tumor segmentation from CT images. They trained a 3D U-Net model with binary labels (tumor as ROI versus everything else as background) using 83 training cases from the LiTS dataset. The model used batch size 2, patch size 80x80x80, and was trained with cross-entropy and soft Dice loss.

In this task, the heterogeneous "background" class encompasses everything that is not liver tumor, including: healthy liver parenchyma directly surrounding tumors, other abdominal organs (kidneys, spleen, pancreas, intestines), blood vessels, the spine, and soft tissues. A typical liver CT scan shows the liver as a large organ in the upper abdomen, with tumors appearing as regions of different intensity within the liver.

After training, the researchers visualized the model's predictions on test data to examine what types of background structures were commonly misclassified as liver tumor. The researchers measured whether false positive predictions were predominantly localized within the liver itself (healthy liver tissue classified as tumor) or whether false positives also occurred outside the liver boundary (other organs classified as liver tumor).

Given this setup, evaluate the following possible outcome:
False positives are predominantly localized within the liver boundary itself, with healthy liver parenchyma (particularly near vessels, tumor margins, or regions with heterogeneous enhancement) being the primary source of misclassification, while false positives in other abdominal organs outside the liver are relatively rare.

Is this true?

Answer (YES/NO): NO